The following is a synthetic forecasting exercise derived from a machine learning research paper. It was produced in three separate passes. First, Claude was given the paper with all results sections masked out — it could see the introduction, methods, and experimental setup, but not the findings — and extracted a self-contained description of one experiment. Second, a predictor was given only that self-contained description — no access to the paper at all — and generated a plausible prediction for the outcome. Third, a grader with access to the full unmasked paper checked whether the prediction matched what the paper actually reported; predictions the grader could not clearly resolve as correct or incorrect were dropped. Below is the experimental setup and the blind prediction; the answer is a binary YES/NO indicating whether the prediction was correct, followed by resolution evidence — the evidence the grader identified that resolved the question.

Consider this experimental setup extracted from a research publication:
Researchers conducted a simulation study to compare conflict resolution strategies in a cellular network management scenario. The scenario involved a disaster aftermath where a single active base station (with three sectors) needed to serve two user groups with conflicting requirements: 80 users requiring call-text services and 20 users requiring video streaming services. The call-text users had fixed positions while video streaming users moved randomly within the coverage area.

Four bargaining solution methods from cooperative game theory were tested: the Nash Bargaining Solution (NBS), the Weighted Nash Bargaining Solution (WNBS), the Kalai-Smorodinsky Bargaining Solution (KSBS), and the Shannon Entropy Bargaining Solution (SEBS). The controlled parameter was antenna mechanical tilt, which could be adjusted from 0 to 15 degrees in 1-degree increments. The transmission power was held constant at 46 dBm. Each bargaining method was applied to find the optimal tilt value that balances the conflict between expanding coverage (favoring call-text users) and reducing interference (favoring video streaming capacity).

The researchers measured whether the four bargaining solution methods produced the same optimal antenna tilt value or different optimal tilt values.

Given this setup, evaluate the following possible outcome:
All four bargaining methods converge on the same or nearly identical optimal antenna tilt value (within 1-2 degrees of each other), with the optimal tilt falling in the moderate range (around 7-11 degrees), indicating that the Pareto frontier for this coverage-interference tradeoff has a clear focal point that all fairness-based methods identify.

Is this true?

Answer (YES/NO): NO